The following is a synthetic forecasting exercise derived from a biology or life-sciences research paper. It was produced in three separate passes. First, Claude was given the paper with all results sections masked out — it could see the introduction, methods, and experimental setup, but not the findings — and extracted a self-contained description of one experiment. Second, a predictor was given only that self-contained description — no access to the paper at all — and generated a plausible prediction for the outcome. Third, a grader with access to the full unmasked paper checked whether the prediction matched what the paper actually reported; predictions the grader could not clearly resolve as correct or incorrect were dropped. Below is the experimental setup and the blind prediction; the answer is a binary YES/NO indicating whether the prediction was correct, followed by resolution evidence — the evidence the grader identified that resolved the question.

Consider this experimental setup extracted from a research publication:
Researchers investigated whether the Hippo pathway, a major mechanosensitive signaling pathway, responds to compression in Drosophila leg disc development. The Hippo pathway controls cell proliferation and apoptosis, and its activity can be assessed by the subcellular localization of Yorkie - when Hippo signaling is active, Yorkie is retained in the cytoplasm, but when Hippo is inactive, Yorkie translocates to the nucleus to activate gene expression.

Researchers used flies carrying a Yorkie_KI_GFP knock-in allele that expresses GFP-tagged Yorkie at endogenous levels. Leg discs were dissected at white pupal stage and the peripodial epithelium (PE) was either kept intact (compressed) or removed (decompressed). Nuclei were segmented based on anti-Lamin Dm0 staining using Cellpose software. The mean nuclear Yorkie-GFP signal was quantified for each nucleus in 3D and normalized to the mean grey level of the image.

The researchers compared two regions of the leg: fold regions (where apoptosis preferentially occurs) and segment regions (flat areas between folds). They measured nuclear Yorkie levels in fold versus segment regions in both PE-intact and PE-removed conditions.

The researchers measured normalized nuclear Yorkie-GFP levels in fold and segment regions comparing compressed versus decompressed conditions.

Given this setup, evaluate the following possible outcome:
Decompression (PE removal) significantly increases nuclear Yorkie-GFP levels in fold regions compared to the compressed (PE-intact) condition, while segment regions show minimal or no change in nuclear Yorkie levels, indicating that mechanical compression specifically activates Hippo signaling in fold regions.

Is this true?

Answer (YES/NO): NO